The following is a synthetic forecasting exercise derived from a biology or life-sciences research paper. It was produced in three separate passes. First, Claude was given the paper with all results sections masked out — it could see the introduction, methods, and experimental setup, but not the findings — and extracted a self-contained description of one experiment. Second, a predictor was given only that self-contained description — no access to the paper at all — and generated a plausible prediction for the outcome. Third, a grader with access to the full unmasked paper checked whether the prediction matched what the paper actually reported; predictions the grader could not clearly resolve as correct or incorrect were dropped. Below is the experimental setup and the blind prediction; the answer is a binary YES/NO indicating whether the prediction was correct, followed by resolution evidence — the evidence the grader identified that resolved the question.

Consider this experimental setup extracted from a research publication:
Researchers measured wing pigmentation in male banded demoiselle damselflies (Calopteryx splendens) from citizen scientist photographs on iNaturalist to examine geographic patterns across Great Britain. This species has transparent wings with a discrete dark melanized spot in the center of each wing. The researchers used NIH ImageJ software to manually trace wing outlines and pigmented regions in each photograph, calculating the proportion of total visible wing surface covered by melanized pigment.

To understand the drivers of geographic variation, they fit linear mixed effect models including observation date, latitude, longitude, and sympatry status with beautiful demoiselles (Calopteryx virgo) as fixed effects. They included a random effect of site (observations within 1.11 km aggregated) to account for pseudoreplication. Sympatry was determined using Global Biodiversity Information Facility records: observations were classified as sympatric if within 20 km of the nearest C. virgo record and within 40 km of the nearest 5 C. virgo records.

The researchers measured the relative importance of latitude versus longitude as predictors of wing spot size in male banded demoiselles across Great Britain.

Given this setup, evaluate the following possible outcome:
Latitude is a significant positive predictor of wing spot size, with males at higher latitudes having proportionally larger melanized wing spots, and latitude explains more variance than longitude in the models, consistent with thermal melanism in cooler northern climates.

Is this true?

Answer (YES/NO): NO